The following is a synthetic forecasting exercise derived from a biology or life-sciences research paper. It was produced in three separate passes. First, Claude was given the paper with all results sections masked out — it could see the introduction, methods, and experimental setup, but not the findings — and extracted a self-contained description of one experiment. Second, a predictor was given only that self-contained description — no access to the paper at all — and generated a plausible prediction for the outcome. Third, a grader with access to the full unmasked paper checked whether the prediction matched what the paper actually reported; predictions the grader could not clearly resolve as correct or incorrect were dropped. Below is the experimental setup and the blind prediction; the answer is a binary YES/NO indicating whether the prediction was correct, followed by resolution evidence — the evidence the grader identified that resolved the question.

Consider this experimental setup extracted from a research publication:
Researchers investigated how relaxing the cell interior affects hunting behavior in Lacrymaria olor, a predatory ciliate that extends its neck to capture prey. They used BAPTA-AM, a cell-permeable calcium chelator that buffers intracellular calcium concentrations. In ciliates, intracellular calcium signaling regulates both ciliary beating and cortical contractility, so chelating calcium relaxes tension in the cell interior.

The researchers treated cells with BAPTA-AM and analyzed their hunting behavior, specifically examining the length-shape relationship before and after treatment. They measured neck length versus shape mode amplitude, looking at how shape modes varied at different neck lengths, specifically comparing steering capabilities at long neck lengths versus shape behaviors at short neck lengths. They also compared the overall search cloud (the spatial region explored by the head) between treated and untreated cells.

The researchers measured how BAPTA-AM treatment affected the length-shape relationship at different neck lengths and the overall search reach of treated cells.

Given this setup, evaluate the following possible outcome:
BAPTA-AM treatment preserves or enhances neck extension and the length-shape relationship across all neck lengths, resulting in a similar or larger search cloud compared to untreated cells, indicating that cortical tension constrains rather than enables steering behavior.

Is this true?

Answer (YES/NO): NO